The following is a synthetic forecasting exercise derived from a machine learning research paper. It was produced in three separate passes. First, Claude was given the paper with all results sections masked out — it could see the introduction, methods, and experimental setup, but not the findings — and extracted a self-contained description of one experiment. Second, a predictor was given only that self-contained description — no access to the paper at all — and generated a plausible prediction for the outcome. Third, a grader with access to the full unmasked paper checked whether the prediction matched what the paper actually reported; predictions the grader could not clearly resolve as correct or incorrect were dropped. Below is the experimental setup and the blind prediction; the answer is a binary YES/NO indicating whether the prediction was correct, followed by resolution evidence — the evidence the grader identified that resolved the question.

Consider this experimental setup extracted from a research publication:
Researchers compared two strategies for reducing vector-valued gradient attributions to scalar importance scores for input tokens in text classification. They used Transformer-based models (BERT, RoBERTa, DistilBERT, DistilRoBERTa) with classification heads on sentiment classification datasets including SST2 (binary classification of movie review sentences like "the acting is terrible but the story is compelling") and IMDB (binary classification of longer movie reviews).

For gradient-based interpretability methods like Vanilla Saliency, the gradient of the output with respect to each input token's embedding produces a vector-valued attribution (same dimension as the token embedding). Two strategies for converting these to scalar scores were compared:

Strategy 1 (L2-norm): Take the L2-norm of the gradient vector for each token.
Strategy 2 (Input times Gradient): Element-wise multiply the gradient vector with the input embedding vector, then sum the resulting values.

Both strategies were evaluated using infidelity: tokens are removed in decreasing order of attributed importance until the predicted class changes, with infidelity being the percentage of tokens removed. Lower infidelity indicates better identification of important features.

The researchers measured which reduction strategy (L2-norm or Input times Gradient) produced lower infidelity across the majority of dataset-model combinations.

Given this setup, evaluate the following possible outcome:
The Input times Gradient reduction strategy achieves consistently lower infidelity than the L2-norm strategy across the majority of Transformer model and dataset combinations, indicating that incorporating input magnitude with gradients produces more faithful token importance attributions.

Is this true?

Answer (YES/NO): NO